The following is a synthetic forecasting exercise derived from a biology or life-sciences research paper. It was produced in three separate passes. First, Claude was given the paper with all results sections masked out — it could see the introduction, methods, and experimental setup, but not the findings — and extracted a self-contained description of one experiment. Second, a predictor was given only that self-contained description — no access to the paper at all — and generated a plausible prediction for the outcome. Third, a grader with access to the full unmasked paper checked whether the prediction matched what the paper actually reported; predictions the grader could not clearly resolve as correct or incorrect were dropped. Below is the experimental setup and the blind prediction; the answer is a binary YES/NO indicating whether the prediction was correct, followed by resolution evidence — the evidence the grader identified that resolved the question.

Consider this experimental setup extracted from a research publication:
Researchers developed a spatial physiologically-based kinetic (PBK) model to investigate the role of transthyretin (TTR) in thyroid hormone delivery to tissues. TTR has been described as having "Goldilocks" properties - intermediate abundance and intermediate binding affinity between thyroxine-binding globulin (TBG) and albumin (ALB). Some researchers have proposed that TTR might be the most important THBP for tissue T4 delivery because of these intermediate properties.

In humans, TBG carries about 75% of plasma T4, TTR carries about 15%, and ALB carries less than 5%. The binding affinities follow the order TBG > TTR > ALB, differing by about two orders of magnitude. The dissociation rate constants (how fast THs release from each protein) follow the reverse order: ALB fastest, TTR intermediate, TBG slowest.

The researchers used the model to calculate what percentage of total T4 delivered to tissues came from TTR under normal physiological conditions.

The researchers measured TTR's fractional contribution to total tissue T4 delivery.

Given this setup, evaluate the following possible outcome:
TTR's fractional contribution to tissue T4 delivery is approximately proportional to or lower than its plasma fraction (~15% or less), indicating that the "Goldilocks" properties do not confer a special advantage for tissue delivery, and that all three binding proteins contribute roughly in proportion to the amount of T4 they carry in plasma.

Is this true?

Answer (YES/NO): NO